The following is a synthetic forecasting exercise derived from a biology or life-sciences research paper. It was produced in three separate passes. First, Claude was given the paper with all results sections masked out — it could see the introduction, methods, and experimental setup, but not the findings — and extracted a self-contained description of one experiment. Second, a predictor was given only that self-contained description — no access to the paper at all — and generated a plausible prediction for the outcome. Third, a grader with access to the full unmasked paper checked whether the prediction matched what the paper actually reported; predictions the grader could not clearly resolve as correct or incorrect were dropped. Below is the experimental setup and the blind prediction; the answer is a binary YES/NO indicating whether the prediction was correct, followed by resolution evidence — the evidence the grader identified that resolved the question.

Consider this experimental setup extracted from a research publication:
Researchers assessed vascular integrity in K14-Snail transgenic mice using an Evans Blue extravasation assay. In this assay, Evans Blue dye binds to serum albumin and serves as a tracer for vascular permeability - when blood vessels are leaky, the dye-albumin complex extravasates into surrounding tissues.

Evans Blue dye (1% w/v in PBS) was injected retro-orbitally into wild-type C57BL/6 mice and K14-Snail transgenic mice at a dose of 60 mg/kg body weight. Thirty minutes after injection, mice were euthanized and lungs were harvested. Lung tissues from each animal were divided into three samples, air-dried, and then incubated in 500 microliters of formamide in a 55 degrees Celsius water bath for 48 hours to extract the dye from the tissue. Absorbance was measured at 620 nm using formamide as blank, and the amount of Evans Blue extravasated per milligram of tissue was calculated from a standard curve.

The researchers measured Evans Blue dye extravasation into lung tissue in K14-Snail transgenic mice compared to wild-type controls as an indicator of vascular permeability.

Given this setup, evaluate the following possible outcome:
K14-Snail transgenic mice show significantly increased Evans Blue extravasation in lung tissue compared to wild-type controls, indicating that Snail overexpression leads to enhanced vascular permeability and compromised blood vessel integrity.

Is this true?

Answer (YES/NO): YES